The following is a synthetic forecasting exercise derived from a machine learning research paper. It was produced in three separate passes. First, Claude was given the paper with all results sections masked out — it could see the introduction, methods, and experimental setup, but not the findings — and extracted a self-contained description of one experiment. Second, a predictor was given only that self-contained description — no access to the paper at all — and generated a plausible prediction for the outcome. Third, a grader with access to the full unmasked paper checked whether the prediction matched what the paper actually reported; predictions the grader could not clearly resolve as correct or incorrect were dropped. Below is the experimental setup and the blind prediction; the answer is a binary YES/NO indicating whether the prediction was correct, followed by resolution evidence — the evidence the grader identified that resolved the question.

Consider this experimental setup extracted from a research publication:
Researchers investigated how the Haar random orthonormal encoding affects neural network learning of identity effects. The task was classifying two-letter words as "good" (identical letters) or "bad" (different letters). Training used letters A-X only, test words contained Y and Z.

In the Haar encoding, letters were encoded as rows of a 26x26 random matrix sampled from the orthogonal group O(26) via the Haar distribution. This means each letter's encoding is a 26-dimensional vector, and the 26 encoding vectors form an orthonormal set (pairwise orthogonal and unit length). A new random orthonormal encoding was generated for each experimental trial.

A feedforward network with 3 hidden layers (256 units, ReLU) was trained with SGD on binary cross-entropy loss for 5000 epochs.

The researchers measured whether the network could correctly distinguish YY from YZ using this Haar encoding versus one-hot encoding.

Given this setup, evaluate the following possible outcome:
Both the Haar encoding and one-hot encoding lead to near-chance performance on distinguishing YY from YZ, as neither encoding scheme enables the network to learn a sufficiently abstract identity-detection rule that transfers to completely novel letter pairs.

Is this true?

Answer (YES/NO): YES